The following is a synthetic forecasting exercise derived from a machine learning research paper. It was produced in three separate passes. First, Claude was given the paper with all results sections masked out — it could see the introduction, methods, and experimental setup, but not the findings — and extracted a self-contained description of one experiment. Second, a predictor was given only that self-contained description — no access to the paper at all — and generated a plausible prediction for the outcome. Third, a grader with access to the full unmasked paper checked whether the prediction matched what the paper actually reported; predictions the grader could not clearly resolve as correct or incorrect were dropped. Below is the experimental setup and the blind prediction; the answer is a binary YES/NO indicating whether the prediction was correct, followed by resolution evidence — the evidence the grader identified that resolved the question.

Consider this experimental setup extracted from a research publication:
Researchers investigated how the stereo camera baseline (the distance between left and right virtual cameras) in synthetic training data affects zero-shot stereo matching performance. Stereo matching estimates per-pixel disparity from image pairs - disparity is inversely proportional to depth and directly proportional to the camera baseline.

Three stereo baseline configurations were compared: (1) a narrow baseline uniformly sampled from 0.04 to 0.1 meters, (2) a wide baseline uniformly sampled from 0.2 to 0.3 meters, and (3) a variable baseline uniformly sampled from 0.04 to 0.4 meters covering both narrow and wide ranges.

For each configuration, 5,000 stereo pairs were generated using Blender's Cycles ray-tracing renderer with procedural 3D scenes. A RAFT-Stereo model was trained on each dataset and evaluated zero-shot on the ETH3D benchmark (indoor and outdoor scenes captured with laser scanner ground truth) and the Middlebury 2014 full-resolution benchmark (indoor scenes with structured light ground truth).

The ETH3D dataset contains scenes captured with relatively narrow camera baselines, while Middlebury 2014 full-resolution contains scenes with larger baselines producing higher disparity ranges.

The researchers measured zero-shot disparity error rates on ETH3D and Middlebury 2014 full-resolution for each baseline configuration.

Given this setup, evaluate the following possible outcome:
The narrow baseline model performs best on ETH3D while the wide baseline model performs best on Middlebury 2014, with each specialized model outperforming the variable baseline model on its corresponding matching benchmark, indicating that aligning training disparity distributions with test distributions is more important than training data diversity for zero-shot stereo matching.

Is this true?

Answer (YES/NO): NO